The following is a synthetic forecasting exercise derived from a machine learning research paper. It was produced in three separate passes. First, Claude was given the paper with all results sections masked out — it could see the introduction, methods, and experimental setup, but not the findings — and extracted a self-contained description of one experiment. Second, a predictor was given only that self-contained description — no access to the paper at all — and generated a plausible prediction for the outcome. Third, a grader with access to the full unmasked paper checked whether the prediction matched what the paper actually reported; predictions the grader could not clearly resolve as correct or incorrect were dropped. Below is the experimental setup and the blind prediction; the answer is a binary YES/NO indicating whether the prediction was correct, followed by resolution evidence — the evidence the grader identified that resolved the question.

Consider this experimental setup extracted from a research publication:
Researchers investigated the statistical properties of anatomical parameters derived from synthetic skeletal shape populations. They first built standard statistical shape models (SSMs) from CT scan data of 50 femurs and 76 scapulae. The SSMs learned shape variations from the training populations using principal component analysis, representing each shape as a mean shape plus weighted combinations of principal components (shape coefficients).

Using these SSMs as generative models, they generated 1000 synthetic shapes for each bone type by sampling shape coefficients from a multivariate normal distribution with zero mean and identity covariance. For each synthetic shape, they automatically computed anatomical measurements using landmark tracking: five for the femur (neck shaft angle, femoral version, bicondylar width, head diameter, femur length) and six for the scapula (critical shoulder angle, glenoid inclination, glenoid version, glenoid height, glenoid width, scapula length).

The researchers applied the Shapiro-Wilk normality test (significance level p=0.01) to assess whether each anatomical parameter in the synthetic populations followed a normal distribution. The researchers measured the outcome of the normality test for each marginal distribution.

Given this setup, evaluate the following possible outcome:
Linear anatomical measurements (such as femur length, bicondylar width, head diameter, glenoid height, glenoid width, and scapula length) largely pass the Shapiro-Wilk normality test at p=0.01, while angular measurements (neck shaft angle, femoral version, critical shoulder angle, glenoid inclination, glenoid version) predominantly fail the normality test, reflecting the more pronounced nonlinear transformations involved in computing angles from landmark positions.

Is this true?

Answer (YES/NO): NO